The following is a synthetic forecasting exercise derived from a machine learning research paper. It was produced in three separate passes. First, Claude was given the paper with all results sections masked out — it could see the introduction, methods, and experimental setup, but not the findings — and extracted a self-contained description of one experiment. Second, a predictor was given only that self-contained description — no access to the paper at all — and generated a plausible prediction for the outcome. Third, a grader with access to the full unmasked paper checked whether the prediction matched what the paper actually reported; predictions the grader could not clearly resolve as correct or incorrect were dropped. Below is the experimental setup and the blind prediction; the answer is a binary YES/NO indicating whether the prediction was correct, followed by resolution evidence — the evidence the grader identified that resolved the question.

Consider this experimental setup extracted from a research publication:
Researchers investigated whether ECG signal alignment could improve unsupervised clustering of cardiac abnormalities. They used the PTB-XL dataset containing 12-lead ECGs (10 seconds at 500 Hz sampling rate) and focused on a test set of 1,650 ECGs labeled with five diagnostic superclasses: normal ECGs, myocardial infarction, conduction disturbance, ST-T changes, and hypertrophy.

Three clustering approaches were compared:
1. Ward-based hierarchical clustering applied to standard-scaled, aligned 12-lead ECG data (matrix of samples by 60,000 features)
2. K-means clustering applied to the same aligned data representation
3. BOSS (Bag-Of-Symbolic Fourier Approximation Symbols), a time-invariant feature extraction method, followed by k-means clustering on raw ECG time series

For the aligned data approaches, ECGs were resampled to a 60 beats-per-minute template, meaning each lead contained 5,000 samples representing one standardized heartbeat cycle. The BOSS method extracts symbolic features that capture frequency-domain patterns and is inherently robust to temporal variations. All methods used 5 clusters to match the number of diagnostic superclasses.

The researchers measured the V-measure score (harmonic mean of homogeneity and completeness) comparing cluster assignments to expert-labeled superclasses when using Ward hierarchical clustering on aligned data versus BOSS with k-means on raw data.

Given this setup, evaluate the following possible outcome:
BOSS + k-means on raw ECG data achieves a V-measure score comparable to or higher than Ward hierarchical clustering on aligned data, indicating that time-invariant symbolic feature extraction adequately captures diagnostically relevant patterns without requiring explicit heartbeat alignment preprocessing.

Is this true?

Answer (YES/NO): NO